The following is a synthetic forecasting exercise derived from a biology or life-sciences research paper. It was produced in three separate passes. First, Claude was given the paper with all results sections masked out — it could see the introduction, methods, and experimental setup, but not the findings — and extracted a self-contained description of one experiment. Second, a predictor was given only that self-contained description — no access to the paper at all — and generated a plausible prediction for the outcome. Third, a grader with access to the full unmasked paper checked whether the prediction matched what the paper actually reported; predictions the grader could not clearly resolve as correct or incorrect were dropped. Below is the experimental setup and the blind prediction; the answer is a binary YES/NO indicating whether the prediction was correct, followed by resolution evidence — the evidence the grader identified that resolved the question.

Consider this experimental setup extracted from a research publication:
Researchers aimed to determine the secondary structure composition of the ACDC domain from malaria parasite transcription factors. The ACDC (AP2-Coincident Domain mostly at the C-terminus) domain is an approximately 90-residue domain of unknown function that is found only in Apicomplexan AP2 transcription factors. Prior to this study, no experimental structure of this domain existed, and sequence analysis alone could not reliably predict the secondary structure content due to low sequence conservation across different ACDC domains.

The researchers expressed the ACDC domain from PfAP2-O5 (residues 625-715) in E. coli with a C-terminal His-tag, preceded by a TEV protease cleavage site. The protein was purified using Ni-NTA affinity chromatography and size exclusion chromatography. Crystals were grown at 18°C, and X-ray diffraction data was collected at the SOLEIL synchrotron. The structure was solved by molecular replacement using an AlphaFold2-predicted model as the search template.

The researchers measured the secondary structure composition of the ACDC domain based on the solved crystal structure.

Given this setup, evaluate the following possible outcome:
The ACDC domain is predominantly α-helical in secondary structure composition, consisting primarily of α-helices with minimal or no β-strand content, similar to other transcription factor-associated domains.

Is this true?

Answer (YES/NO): YES